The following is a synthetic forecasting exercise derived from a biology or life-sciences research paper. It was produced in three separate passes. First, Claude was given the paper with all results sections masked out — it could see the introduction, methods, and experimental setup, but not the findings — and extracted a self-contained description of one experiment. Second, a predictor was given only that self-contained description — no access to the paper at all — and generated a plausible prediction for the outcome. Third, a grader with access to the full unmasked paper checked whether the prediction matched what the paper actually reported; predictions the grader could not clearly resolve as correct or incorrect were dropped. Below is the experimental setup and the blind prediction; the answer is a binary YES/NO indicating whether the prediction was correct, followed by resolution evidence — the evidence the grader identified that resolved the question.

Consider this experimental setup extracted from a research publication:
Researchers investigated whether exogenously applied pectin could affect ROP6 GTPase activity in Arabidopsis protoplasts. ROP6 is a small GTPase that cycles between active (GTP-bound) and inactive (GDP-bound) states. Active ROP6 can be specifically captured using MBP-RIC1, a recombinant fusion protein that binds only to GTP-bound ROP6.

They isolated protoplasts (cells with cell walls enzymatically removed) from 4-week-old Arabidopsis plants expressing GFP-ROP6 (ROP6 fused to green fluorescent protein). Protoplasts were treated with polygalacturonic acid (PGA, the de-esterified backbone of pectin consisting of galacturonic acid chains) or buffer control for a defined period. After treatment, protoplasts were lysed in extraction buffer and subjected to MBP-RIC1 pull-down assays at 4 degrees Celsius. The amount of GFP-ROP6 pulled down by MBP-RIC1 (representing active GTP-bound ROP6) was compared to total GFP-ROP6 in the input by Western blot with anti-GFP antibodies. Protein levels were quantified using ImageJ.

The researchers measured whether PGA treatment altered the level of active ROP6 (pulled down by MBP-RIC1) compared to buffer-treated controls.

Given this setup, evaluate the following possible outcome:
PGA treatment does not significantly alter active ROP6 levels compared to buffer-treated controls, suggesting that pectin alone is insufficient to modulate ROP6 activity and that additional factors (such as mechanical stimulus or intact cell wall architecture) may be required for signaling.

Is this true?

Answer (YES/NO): NO